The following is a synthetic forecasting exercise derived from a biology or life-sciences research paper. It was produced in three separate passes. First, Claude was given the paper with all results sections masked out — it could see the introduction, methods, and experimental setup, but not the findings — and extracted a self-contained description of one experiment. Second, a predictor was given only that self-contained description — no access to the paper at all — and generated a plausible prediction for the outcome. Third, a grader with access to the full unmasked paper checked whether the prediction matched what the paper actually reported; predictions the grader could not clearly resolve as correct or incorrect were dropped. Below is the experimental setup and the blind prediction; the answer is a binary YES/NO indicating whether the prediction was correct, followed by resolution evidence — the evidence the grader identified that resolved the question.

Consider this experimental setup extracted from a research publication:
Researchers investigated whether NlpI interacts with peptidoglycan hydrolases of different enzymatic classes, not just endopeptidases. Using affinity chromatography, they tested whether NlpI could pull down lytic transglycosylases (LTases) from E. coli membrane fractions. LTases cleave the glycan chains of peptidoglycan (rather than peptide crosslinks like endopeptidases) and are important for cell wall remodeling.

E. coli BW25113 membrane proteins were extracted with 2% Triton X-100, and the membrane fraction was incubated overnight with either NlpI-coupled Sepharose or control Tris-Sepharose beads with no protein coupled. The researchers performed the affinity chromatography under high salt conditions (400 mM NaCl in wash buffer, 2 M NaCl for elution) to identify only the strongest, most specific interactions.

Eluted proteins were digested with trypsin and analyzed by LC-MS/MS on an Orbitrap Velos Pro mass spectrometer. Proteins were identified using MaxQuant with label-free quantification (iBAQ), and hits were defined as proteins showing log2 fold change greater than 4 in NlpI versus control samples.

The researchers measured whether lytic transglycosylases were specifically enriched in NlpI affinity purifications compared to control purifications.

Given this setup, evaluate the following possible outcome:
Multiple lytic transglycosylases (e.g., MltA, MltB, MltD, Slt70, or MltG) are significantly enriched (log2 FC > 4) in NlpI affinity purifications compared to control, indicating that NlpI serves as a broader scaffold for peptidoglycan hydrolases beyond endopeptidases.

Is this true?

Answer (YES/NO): NO